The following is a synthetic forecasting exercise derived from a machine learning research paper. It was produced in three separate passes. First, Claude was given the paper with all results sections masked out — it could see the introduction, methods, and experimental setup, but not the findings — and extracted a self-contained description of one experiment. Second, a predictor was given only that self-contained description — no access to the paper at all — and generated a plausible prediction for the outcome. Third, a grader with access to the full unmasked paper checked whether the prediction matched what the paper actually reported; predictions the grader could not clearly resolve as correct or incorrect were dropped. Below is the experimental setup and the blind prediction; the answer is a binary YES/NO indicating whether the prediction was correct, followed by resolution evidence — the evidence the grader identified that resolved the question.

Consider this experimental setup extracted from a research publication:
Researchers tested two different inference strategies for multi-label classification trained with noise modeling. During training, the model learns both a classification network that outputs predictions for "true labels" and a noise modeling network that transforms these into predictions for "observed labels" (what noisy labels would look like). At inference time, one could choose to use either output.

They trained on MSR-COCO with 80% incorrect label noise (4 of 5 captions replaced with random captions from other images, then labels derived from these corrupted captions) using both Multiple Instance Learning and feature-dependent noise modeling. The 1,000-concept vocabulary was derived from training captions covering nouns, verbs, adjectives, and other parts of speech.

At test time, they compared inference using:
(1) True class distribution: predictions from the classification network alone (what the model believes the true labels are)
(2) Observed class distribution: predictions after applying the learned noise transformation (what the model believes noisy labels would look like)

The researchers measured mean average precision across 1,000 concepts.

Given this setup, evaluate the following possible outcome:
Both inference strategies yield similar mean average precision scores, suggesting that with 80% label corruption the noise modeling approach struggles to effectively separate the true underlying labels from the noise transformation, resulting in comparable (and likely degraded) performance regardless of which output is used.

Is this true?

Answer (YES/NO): NO